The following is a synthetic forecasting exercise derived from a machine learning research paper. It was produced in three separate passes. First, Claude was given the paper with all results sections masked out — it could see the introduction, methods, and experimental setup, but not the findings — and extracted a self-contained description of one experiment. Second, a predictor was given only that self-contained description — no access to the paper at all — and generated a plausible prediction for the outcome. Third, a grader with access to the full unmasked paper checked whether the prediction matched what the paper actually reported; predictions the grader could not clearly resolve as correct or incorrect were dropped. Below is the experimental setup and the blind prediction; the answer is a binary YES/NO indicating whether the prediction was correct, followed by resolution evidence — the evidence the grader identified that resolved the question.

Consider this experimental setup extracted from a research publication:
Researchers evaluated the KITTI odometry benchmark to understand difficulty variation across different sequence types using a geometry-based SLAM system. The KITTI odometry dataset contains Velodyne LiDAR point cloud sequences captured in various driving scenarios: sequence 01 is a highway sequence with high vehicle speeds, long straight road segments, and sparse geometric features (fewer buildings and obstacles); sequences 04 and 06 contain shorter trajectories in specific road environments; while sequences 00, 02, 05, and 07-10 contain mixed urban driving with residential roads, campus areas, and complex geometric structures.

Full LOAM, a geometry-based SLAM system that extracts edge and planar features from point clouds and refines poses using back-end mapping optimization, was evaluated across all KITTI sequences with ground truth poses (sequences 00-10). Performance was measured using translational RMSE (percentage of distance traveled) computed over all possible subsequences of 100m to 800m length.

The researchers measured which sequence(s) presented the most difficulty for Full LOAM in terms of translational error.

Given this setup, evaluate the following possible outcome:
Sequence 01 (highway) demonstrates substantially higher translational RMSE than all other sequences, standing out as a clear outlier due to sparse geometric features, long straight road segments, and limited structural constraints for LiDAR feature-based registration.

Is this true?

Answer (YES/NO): YES